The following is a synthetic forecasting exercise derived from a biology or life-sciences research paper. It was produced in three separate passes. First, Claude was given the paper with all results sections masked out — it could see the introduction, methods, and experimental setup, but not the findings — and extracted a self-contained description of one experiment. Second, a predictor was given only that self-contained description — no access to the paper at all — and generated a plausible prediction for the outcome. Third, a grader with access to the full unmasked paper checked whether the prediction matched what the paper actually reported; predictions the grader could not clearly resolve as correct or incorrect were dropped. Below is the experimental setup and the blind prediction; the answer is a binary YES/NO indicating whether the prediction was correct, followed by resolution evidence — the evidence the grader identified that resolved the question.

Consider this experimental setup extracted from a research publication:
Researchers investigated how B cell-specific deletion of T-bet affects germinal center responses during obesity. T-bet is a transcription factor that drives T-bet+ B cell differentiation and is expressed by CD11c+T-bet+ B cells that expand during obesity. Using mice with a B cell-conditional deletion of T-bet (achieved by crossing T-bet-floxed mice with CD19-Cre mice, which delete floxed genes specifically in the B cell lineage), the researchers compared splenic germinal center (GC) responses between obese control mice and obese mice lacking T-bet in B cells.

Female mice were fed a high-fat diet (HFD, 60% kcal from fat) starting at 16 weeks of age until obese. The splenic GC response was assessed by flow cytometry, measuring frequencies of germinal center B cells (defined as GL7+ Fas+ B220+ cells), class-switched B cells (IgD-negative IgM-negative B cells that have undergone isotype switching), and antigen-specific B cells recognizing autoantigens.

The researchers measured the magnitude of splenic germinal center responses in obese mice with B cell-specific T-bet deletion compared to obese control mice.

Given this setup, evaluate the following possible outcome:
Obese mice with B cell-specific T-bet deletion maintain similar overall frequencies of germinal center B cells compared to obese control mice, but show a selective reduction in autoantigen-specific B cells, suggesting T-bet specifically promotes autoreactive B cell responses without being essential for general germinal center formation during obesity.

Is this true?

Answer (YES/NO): NO